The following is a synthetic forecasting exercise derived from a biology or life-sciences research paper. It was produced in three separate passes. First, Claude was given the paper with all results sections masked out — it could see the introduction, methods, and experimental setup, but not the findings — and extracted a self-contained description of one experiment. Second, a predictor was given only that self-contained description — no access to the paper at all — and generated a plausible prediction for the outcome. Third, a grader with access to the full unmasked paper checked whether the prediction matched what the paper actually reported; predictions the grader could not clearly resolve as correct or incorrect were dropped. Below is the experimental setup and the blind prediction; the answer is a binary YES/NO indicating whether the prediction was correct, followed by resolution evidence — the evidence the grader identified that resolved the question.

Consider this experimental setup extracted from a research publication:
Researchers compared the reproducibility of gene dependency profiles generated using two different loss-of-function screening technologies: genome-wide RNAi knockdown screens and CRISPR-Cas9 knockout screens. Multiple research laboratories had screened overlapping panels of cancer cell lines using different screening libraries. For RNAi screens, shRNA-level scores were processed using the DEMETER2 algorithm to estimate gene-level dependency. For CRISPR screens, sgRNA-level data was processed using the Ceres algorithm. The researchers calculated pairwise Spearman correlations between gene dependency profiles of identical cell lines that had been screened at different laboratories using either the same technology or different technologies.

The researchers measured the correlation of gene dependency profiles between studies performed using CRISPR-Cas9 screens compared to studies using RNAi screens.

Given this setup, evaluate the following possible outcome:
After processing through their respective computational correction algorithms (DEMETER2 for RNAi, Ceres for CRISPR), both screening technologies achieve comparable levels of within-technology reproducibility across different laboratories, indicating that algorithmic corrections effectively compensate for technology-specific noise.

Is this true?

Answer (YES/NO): NO